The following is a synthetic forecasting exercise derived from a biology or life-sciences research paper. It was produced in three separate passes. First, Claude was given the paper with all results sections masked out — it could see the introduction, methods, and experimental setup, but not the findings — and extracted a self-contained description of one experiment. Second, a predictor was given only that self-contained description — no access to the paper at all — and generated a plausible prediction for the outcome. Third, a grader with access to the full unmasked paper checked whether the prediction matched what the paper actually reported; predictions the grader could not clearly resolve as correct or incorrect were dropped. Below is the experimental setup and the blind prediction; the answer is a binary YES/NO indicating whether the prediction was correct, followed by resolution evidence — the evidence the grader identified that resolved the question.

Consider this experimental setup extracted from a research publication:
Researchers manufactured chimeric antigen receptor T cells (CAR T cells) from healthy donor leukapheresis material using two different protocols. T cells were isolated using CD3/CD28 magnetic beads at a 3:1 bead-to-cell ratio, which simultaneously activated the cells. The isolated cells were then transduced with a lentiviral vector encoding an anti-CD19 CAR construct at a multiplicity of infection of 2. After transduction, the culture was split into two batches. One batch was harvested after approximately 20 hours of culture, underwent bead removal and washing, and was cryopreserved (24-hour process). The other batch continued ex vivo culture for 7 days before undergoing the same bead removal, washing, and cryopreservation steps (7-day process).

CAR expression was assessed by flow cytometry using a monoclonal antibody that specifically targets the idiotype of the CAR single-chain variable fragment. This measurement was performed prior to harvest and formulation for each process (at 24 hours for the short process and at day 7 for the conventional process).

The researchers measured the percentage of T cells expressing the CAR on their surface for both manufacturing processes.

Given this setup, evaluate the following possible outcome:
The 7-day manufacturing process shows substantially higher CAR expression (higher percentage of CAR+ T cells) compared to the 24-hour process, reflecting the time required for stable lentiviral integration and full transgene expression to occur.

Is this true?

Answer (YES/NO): NO